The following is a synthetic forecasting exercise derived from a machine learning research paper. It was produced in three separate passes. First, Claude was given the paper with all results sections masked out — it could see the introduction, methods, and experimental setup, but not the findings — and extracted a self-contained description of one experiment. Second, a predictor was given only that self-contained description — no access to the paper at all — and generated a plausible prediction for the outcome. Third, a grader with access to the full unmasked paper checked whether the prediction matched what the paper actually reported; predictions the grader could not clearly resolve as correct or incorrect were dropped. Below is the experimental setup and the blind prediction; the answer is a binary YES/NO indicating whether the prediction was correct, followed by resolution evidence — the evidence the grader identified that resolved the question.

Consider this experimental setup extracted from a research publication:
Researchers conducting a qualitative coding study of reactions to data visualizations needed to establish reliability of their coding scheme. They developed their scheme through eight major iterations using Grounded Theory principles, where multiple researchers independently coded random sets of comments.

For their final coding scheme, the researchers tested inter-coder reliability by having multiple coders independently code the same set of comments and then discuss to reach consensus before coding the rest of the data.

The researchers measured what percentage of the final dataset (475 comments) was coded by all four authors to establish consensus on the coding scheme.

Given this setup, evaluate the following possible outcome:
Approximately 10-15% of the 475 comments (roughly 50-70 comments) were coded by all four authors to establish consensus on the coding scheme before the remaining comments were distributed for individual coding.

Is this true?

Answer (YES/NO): NO